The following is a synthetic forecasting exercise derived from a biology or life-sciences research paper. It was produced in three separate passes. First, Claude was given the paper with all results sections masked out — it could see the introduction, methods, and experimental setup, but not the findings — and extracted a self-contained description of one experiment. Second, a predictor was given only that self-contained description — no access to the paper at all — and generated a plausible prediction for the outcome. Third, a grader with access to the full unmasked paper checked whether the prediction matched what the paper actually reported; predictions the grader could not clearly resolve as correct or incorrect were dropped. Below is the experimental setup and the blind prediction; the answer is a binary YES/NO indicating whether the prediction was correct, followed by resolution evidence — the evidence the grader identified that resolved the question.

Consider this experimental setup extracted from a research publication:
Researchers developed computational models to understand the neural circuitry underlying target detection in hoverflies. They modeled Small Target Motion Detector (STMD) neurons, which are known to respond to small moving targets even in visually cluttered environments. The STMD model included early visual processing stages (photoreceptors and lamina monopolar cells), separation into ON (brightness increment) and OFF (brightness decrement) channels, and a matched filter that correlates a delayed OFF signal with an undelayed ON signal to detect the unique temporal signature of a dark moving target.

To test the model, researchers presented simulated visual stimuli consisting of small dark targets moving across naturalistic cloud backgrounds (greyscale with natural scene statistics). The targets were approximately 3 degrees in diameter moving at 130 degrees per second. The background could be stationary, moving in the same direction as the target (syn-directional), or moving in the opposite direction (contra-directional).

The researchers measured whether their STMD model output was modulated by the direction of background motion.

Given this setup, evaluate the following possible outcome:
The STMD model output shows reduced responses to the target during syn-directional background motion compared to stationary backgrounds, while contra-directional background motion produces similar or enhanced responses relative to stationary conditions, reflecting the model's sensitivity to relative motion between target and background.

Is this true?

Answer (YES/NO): NO